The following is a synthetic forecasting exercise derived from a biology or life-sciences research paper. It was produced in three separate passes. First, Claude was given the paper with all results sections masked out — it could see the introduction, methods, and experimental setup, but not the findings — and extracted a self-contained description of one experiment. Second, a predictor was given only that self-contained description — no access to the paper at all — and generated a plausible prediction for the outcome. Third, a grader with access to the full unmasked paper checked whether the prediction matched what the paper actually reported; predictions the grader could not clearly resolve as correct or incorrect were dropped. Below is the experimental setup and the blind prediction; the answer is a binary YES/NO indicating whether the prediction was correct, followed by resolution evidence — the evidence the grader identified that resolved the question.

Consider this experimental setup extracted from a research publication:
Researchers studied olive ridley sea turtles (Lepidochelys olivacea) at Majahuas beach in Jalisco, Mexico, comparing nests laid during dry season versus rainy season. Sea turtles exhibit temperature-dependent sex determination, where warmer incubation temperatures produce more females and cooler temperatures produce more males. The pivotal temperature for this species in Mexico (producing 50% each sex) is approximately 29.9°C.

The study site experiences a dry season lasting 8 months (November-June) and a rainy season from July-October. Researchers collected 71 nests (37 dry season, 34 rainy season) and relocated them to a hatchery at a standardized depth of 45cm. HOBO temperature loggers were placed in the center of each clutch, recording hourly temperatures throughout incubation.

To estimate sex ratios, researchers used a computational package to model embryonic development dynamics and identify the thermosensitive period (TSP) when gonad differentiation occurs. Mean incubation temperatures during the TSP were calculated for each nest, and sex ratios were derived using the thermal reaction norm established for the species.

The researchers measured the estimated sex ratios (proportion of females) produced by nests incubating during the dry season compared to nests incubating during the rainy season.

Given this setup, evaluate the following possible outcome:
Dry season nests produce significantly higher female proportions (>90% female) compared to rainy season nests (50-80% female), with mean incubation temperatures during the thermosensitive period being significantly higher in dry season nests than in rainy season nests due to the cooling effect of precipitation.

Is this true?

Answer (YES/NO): NO